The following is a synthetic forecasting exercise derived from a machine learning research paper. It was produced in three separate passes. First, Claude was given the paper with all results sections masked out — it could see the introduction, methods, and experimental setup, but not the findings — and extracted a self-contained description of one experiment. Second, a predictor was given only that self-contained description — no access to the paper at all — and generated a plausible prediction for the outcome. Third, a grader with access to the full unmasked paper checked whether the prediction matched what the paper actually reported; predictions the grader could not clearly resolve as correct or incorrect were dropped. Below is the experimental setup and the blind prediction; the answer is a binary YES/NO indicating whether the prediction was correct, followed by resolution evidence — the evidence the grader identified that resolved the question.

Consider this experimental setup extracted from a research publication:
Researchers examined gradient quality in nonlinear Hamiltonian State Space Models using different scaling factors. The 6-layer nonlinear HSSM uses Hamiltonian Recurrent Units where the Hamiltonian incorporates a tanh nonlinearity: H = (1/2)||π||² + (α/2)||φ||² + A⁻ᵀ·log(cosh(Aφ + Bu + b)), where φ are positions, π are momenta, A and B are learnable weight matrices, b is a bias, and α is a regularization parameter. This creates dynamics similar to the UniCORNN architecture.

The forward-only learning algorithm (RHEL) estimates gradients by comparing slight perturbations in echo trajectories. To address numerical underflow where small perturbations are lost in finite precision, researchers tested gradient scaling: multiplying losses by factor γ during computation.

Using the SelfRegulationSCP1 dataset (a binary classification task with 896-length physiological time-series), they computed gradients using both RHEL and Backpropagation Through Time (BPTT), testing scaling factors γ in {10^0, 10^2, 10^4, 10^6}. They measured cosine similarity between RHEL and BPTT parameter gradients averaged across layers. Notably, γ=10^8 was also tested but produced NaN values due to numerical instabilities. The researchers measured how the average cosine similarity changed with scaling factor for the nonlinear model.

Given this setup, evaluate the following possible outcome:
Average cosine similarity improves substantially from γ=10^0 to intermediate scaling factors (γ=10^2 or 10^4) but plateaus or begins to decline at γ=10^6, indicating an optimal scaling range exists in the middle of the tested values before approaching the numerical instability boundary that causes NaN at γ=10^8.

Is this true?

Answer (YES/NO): YES